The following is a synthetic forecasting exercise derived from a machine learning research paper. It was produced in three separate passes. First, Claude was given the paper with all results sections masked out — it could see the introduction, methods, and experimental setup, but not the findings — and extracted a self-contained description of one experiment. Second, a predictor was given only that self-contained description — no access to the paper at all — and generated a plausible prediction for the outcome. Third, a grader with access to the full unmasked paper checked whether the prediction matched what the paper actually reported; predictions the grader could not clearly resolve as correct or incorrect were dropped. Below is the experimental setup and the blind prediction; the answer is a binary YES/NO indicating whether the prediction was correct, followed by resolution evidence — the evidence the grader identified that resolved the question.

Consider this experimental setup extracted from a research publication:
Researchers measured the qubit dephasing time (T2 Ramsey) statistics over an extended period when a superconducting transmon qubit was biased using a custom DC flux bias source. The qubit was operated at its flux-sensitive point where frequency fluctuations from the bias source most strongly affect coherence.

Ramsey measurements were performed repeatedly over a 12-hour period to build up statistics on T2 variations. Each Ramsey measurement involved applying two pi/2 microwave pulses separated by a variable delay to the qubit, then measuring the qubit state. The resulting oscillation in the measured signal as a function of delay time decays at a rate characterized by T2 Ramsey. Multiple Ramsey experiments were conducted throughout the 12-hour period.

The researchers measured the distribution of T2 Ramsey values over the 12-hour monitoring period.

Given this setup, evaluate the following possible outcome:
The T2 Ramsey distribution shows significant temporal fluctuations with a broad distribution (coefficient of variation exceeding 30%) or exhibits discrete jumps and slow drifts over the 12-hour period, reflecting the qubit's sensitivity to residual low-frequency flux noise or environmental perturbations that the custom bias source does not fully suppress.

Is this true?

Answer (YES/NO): NO